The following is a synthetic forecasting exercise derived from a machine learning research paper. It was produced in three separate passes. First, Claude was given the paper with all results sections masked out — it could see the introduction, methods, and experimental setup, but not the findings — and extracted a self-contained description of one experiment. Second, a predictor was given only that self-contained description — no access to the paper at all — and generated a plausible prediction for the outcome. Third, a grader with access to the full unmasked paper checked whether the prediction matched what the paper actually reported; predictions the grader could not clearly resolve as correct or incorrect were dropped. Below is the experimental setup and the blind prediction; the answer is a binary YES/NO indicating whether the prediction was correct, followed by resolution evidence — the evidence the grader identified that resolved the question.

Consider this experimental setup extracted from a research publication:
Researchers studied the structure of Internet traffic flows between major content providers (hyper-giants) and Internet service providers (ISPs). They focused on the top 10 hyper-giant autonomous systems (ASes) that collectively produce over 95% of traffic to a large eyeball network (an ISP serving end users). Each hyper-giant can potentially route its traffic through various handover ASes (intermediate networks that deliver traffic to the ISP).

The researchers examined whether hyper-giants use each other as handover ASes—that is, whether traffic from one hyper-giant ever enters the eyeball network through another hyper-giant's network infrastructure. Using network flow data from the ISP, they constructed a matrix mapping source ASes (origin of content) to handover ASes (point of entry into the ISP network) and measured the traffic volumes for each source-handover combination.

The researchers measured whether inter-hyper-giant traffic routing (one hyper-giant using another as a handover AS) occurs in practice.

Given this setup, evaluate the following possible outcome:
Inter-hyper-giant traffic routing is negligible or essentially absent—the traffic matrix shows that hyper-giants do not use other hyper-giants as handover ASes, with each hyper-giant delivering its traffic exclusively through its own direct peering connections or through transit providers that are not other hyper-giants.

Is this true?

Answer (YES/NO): YES